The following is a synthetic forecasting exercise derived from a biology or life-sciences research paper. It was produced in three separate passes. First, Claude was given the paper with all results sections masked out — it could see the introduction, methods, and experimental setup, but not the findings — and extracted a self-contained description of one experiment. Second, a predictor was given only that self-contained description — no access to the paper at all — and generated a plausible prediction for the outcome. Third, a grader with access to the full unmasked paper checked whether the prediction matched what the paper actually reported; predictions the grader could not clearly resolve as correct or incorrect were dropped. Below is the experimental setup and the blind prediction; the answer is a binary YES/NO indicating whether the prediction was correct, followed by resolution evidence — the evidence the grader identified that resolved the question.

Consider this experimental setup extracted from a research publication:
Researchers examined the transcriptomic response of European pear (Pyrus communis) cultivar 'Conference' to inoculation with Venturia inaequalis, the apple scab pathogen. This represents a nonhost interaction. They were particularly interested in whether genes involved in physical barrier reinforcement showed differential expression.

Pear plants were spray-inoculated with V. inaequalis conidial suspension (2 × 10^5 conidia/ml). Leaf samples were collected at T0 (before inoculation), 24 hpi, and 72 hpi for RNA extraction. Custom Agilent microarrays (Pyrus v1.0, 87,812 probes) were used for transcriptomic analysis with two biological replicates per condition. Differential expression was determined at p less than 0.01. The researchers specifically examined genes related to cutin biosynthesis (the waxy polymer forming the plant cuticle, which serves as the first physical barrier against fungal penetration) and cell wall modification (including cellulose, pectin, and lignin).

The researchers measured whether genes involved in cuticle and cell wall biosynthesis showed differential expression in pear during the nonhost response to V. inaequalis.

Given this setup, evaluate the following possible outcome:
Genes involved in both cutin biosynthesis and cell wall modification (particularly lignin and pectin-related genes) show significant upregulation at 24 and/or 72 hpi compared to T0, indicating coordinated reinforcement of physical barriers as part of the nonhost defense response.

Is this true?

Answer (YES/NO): NO